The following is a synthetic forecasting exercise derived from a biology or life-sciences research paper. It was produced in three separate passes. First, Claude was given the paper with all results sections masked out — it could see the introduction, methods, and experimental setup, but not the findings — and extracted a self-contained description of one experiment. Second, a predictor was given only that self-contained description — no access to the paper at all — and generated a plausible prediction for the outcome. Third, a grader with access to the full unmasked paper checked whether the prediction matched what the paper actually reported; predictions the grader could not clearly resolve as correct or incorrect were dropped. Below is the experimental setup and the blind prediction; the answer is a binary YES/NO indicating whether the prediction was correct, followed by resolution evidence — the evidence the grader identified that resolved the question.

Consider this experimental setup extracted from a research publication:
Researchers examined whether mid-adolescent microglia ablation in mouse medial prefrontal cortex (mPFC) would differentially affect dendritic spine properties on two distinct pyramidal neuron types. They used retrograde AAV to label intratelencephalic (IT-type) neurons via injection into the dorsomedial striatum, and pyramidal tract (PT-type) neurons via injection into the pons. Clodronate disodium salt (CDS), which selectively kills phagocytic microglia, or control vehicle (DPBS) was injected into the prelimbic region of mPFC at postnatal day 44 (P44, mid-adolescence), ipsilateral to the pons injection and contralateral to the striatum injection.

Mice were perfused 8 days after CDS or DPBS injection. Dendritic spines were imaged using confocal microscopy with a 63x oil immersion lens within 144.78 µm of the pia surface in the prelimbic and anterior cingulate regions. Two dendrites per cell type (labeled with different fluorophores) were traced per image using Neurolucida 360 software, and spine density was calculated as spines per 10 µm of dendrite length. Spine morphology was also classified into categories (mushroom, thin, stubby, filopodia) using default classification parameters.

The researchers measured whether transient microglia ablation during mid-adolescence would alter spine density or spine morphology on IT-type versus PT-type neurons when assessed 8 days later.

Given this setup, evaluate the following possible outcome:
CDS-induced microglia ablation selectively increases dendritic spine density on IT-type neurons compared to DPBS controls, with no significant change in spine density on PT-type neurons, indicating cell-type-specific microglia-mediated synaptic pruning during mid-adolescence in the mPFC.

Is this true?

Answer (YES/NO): YES